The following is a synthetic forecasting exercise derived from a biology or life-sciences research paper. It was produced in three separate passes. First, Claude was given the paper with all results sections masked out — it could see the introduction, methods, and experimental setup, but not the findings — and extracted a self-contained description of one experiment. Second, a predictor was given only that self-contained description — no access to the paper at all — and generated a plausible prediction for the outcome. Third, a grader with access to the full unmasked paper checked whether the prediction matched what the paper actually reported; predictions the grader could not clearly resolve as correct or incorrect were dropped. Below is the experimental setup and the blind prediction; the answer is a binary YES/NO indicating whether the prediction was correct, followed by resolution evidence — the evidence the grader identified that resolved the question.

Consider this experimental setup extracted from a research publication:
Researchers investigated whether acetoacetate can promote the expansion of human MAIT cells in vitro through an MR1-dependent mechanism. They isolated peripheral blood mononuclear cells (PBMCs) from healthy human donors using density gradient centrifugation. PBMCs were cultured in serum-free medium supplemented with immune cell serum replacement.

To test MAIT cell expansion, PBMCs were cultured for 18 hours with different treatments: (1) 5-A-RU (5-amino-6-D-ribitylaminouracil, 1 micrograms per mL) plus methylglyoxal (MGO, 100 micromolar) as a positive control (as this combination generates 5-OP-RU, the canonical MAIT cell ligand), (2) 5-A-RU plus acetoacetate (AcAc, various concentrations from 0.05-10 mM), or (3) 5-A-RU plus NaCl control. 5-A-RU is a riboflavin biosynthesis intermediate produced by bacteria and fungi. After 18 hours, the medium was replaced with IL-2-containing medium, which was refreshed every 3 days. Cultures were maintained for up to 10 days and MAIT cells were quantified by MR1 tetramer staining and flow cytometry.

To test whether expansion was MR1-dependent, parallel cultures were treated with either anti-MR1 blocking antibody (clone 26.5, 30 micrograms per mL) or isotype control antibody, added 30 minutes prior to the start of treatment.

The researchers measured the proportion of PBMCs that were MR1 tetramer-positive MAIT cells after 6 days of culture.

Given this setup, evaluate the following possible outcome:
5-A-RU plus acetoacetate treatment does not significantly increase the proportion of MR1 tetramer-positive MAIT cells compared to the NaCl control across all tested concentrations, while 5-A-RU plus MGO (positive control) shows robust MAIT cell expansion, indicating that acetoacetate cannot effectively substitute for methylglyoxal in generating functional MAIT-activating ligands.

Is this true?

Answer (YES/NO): NO